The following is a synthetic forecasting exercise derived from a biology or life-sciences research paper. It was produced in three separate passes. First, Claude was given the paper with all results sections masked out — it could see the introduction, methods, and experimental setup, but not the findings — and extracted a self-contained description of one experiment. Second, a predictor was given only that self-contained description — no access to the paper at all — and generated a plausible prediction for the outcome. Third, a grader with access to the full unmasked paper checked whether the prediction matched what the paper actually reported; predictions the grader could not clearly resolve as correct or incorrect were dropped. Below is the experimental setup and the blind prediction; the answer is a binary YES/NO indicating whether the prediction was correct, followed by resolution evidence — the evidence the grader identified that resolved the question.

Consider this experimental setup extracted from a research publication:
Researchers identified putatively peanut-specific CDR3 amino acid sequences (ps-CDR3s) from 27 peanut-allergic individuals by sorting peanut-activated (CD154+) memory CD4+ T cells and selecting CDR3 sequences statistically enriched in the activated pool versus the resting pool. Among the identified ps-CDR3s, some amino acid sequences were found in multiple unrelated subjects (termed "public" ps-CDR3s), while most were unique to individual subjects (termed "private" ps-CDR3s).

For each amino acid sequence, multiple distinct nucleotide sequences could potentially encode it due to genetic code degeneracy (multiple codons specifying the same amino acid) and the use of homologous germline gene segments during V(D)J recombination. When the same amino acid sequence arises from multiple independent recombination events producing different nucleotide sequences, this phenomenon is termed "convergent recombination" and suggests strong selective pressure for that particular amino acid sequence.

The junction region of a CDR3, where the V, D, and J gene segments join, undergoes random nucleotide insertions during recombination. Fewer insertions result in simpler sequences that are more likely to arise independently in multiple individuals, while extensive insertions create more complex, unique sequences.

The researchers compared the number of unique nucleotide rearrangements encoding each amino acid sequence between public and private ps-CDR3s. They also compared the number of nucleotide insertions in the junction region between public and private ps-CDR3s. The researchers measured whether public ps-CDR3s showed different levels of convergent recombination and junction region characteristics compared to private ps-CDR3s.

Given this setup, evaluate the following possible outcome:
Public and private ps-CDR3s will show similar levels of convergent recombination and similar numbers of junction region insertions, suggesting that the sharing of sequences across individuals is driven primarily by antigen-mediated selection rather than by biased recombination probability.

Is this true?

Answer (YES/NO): NO